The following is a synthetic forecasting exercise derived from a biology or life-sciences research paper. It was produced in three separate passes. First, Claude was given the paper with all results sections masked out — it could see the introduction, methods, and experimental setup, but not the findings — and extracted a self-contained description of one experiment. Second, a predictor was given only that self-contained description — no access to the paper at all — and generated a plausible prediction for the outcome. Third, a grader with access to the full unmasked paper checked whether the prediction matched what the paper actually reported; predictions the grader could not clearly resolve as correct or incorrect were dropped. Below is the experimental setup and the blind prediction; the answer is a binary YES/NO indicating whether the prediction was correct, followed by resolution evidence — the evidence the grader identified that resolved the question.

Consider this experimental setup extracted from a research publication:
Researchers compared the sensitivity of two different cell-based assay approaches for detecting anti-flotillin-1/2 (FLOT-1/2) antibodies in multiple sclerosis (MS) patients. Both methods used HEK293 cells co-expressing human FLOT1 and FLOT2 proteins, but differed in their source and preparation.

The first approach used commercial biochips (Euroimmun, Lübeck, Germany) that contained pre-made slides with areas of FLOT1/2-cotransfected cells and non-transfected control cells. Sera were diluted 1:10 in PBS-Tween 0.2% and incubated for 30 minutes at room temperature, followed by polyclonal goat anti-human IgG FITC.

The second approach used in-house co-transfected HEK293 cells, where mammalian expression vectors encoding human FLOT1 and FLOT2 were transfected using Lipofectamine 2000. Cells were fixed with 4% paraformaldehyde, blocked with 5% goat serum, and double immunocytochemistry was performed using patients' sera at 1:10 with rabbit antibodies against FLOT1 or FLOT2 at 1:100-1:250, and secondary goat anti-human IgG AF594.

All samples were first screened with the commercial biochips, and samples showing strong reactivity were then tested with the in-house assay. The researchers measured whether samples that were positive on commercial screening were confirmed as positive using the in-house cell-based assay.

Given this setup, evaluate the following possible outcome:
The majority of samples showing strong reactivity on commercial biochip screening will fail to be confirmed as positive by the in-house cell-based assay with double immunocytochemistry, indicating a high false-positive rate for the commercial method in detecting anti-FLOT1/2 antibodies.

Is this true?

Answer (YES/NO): NO